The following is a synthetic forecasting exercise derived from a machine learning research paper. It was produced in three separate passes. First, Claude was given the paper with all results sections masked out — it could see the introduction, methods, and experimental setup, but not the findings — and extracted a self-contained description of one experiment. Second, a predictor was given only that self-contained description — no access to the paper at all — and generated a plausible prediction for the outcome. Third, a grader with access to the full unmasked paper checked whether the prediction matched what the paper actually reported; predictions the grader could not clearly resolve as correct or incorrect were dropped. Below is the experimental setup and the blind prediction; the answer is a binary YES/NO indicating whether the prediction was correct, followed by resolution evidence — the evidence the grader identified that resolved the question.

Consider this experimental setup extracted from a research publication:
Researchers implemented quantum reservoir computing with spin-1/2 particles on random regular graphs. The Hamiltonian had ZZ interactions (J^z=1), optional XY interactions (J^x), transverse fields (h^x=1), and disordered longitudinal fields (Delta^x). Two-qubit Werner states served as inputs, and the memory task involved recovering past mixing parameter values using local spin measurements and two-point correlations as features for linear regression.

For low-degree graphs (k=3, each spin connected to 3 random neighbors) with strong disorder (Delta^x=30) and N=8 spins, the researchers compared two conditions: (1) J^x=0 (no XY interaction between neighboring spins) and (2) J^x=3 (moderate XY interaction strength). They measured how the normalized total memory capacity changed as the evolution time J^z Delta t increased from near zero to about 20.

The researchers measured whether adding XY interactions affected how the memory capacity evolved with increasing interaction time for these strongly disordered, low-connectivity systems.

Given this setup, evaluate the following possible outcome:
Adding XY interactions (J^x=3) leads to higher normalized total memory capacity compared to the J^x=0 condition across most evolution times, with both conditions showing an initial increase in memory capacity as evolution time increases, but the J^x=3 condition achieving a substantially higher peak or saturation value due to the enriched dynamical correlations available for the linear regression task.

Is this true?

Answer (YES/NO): YES